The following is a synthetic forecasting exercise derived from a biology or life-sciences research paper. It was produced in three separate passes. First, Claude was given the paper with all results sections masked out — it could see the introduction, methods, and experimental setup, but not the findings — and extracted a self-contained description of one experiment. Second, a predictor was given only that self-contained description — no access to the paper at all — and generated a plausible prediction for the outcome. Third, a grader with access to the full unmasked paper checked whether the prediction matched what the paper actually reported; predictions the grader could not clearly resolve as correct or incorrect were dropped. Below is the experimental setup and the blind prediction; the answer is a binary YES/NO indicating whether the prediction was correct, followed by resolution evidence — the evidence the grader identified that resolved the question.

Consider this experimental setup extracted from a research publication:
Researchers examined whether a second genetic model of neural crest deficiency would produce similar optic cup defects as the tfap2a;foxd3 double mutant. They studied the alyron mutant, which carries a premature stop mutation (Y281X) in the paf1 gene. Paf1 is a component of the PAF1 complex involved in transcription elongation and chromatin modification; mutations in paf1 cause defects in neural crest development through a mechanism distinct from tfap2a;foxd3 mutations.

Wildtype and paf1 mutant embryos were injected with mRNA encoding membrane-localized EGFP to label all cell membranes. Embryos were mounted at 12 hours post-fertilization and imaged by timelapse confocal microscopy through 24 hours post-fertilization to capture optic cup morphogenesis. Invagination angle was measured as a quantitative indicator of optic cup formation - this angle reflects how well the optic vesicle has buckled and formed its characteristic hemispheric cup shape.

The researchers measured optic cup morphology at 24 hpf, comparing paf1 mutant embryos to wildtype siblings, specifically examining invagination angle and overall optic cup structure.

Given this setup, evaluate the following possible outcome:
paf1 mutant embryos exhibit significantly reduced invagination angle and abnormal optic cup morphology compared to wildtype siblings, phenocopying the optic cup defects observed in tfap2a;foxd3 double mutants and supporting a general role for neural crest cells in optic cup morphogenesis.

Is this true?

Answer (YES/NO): YES